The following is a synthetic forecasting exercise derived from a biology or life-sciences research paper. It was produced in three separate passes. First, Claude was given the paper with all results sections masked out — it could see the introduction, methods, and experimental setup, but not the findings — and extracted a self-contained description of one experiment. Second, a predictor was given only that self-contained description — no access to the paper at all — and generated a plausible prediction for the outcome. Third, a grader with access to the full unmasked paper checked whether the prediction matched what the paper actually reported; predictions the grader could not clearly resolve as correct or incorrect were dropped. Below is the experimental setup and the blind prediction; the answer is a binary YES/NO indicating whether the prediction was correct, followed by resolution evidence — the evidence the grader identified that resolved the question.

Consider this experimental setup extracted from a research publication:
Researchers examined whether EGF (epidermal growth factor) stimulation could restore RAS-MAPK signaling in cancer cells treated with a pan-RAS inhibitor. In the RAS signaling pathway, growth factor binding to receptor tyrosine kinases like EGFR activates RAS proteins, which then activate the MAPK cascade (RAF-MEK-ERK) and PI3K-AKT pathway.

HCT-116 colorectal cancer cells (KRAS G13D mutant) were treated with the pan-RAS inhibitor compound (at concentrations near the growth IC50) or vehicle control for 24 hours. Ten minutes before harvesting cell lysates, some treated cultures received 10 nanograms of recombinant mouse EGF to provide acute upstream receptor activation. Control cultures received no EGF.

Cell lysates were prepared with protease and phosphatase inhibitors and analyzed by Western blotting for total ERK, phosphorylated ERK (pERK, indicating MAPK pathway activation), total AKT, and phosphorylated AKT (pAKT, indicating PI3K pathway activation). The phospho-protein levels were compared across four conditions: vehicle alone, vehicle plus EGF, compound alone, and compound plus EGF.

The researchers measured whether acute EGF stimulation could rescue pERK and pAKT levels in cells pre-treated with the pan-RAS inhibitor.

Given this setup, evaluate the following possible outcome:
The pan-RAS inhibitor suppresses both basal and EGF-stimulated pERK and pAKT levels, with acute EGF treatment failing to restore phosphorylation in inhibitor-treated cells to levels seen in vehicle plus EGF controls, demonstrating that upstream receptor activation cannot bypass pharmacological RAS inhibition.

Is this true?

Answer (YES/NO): YES